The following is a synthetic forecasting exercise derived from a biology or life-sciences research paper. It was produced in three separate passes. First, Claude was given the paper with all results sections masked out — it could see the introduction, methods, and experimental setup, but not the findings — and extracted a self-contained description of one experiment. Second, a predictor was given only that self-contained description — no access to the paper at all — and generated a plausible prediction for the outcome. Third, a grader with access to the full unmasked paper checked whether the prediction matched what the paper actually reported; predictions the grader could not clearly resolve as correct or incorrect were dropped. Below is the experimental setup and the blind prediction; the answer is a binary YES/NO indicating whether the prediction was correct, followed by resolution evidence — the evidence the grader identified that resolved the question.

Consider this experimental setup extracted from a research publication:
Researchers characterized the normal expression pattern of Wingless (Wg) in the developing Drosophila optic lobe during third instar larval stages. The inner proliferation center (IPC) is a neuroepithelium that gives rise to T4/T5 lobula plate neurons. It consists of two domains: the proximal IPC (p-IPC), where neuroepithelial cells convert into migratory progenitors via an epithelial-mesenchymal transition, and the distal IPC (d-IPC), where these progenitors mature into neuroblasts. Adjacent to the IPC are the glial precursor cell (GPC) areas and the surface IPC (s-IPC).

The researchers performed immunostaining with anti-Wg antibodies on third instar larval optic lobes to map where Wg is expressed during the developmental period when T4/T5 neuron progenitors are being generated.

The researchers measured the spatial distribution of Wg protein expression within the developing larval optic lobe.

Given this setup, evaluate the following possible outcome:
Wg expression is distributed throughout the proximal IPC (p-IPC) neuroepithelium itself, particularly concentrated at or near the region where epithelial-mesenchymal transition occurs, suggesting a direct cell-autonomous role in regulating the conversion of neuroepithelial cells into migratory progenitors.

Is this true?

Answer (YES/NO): NO